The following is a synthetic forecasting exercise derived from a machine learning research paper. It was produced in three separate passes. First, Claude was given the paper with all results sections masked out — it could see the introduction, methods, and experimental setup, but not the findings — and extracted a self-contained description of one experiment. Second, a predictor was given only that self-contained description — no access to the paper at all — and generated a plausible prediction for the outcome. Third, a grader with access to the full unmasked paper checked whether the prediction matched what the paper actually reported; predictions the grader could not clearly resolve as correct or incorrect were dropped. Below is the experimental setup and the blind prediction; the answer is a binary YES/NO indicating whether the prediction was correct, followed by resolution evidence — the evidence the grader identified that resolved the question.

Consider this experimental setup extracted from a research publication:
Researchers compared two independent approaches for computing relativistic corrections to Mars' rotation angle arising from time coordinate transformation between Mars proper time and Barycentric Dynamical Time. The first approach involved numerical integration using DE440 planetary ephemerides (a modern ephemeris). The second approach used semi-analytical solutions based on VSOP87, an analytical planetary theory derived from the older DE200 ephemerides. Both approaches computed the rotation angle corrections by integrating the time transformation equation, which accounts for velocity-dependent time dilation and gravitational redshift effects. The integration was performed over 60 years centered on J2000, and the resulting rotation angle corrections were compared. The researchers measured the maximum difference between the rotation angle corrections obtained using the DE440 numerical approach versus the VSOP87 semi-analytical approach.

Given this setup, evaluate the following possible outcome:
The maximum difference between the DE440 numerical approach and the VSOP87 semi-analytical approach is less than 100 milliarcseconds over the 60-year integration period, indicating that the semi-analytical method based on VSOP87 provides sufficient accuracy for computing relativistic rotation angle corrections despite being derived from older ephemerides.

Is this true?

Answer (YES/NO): YES